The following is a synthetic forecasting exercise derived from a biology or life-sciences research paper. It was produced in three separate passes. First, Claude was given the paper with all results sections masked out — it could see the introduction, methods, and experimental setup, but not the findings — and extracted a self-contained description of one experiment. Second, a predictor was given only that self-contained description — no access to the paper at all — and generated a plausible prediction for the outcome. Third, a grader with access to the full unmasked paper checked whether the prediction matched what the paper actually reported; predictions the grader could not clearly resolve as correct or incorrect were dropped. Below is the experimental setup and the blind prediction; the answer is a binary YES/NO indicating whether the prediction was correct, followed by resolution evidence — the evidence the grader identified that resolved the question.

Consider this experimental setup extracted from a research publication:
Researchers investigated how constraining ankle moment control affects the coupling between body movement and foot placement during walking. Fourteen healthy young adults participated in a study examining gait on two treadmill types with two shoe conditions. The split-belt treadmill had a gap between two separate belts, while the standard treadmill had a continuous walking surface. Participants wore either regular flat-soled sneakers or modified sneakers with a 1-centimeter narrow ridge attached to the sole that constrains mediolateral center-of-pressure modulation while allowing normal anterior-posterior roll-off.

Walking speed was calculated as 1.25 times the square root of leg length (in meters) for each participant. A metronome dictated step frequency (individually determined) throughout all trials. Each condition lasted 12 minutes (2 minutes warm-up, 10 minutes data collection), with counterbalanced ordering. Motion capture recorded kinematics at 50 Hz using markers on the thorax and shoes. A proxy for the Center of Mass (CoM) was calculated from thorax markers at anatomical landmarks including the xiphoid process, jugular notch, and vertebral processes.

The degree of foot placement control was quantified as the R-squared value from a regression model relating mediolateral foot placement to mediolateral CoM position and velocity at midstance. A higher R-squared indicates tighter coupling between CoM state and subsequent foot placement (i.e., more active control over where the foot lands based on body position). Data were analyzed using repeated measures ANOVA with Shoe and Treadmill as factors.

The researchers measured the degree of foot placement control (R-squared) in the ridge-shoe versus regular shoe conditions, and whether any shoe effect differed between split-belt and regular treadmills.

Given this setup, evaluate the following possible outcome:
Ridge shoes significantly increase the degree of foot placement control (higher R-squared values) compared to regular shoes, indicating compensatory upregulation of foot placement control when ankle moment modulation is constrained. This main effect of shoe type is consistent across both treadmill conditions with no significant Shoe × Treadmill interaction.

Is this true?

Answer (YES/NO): NO